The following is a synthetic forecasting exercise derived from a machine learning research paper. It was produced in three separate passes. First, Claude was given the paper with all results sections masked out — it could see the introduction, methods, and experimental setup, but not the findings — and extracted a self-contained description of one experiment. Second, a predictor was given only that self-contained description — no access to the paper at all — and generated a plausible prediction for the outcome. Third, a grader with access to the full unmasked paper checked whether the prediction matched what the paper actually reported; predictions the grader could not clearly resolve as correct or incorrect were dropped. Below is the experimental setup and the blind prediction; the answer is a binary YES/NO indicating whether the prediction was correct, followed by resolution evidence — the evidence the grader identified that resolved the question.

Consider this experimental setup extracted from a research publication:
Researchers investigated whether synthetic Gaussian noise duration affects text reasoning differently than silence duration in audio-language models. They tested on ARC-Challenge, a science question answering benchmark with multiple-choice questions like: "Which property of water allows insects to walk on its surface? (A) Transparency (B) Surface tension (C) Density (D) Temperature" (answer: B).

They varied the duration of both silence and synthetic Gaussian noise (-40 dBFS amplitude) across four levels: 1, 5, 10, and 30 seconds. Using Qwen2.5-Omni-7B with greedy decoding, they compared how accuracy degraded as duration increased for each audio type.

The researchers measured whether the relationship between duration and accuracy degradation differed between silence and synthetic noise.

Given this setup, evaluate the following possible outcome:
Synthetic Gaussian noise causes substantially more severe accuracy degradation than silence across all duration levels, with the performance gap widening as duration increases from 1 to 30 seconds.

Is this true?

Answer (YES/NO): NO